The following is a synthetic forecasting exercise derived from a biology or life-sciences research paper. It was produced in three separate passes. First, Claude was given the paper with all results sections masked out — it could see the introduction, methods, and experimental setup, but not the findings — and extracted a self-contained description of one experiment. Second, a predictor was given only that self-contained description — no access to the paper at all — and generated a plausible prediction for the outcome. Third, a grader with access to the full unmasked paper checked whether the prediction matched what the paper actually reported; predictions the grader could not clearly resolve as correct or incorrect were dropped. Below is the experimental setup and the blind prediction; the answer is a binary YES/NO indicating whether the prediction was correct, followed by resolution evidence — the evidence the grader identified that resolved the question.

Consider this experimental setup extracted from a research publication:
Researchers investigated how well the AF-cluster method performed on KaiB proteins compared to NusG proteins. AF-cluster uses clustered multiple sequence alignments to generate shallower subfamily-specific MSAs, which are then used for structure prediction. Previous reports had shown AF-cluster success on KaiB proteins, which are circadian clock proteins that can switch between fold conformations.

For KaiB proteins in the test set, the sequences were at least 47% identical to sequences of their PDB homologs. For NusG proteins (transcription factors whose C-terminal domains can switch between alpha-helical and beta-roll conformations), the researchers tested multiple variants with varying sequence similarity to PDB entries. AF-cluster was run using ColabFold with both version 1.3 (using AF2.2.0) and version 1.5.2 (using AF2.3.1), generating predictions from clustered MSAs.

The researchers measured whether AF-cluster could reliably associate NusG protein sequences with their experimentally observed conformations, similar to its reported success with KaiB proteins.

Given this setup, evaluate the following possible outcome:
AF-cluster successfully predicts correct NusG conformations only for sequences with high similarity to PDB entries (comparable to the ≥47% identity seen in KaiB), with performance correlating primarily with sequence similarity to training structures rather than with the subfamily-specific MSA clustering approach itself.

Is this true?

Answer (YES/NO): NO